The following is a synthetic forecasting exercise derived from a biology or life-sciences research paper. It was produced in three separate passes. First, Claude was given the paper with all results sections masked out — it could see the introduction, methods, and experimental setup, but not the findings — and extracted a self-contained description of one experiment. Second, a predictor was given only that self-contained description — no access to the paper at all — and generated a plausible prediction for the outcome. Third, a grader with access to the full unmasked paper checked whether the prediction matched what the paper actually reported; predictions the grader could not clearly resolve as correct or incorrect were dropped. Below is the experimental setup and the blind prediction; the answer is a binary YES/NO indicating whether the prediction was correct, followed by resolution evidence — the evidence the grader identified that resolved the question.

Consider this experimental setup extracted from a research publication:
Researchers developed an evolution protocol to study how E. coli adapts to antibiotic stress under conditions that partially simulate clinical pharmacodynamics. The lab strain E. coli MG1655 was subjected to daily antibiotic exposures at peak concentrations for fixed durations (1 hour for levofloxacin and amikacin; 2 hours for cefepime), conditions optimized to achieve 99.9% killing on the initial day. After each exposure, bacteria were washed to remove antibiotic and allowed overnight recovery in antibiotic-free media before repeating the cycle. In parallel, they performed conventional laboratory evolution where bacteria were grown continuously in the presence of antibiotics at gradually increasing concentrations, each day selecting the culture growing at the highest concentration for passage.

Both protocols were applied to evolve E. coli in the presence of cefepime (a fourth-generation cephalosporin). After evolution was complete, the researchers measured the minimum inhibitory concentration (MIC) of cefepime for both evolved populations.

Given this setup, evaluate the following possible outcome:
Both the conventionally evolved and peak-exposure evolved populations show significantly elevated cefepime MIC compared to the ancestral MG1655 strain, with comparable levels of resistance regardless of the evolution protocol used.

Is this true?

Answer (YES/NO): NO